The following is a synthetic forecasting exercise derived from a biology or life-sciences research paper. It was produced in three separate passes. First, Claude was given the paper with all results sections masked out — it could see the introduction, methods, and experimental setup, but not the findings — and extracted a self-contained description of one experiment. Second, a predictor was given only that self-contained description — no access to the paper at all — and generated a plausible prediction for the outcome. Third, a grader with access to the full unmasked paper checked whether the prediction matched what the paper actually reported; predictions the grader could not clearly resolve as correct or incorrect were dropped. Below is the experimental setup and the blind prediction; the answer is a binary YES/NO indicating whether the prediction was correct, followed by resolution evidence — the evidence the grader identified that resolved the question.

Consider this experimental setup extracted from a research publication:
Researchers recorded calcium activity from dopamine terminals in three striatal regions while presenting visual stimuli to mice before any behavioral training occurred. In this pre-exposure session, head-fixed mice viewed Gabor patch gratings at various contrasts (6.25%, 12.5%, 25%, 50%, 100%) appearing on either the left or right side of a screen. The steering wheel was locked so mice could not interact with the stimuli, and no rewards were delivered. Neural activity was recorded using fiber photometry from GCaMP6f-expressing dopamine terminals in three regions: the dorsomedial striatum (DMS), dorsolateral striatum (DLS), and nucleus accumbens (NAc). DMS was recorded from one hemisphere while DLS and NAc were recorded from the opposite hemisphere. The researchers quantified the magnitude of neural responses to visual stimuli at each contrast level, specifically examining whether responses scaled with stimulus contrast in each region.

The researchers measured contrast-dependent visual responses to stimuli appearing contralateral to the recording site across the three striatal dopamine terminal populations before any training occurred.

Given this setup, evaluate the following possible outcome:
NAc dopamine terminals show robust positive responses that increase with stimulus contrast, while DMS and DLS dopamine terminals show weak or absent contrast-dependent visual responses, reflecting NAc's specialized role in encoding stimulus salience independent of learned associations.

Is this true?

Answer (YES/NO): NO